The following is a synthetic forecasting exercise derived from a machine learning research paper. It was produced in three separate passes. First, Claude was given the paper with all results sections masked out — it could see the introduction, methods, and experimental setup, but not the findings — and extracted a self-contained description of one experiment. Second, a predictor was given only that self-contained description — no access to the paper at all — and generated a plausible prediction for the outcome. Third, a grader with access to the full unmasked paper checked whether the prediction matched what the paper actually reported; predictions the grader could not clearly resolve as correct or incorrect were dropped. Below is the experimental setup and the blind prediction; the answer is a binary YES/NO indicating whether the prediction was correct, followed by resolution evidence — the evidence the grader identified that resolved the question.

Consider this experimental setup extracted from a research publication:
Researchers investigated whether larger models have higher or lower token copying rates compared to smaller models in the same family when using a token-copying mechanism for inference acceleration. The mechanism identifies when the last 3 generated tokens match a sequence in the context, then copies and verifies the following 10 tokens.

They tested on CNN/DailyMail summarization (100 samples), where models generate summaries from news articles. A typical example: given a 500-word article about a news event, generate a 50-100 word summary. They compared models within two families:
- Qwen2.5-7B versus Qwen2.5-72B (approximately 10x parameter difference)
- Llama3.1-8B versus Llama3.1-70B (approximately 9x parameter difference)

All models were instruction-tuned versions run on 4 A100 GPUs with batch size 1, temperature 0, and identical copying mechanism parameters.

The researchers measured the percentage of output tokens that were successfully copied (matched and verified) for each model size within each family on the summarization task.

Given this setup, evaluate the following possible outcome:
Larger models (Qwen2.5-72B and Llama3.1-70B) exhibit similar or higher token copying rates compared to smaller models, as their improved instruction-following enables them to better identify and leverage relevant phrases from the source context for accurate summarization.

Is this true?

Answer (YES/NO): YES